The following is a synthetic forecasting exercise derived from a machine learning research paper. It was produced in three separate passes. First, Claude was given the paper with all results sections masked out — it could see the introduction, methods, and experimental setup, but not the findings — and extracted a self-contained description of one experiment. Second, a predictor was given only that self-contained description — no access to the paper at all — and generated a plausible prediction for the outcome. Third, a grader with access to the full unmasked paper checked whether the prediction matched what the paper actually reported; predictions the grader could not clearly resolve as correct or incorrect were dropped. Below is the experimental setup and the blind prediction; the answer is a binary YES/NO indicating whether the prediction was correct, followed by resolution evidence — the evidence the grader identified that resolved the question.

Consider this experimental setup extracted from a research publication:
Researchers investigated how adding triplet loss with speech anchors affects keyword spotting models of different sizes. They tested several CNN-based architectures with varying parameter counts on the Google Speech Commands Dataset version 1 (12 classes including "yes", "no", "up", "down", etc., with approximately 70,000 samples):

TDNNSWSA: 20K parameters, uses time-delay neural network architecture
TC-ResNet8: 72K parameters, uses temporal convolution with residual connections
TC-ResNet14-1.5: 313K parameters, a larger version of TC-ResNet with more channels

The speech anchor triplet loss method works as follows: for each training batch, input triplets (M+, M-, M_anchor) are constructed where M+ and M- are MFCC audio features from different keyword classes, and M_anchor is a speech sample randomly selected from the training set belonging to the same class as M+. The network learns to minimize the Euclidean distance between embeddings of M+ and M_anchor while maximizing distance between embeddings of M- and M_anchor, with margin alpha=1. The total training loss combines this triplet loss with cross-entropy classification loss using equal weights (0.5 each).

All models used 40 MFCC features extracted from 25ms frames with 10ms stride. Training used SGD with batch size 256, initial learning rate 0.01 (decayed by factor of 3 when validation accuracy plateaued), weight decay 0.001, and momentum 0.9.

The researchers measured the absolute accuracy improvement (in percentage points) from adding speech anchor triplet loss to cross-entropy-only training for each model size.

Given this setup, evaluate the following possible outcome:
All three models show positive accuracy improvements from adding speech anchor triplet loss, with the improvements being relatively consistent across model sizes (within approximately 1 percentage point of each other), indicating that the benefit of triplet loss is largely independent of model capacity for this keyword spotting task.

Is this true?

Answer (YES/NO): NO